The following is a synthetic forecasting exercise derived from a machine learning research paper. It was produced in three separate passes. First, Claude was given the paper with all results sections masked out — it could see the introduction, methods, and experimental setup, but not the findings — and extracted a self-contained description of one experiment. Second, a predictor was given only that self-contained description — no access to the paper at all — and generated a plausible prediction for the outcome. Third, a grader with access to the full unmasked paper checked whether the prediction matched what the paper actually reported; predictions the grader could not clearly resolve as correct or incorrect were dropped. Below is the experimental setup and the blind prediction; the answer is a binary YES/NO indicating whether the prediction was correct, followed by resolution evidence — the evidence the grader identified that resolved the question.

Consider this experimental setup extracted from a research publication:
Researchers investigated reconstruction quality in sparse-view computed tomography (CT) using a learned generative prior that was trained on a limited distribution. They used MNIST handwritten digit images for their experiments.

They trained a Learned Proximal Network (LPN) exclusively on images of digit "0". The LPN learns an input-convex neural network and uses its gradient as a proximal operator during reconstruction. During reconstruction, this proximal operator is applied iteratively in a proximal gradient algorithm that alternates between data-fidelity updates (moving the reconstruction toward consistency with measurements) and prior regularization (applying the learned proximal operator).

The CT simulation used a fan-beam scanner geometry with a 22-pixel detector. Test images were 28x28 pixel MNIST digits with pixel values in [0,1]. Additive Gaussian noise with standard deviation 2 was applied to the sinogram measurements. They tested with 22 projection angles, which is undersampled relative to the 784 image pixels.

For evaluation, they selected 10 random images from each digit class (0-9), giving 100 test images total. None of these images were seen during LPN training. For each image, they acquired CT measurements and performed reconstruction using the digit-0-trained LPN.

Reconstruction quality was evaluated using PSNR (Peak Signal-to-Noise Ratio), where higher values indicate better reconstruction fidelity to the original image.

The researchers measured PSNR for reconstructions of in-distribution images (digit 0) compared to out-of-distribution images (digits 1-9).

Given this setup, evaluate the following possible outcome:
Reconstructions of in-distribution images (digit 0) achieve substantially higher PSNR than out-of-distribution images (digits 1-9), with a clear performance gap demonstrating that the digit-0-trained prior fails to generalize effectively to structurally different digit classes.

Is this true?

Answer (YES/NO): YES